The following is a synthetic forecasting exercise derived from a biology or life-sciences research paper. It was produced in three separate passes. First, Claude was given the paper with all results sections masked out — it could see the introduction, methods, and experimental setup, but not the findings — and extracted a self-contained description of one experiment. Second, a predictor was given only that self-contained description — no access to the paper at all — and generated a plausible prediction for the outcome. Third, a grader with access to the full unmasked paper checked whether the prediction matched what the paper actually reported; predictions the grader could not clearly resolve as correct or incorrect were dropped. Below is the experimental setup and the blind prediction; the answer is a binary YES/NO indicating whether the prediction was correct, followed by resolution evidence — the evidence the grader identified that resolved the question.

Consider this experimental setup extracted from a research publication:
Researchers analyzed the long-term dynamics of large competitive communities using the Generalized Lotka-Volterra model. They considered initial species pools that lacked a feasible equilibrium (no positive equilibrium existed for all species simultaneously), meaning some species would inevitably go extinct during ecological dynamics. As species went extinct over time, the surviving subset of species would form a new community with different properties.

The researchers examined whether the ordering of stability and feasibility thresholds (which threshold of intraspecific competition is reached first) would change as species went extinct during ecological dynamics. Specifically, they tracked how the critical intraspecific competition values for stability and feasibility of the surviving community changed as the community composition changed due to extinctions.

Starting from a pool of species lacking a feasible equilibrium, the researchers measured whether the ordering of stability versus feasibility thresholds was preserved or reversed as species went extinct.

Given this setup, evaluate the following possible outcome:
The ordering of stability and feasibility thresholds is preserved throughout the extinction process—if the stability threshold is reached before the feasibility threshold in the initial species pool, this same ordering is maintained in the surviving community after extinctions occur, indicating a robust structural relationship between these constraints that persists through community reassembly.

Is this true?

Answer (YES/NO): YES